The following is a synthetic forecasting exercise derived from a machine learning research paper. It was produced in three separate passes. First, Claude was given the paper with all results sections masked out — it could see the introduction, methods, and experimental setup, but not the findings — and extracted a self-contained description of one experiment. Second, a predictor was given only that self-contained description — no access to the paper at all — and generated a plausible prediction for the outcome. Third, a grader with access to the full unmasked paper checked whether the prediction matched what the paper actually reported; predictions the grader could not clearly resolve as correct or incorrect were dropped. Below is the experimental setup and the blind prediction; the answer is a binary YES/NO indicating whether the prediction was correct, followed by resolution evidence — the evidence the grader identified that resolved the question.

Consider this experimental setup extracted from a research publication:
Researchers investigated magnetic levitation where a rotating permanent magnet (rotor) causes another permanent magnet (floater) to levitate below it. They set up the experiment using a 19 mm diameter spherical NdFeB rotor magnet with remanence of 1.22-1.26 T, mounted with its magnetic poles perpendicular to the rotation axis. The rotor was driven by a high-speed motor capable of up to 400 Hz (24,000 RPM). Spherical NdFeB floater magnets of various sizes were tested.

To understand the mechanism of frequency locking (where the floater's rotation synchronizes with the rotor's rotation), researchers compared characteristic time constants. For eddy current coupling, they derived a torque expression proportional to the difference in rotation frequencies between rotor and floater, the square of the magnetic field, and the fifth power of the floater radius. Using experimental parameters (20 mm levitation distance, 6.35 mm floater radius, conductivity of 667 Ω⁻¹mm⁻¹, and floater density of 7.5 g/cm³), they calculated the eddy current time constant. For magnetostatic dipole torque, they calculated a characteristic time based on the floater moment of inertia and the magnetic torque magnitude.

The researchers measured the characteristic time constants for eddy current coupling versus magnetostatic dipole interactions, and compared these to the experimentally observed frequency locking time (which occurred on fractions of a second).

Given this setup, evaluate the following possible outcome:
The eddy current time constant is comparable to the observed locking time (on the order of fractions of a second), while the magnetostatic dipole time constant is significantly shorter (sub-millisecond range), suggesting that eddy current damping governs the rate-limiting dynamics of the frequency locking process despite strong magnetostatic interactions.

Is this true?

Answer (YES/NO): NO